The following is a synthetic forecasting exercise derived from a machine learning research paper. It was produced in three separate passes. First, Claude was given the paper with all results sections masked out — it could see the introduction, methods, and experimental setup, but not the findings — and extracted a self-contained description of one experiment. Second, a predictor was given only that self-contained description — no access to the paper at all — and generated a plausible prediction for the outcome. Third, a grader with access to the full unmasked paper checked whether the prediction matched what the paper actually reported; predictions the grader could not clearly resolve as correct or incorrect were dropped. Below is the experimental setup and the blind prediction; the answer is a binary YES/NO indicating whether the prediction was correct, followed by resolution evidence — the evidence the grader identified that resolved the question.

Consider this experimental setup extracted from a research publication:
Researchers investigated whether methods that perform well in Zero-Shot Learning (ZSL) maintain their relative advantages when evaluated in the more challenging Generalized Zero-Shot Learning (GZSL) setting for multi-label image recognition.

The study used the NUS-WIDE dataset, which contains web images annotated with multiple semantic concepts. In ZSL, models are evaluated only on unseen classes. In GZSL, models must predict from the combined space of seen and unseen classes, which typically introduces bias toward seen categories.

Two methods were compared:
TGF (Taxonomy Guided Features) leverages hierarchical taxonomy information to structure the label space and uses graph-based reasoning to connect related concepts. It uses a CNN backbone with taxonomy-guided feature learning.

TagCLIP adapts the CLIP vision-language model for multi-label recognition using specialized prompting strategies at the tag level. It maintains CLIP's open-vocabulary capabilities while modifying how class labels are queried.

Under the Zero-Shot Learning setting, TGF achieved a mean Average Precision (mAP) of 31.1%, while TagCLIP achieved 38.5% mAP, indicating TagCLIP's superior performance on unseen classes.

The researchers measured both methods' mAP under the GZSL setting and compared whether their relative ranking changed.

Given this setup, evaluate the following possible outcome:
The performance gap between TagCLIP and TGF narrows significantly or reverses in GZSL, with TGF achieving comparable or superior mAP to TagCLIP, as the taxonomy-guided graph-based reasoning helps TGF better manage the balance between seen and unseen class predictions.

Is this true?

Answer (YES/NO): YES